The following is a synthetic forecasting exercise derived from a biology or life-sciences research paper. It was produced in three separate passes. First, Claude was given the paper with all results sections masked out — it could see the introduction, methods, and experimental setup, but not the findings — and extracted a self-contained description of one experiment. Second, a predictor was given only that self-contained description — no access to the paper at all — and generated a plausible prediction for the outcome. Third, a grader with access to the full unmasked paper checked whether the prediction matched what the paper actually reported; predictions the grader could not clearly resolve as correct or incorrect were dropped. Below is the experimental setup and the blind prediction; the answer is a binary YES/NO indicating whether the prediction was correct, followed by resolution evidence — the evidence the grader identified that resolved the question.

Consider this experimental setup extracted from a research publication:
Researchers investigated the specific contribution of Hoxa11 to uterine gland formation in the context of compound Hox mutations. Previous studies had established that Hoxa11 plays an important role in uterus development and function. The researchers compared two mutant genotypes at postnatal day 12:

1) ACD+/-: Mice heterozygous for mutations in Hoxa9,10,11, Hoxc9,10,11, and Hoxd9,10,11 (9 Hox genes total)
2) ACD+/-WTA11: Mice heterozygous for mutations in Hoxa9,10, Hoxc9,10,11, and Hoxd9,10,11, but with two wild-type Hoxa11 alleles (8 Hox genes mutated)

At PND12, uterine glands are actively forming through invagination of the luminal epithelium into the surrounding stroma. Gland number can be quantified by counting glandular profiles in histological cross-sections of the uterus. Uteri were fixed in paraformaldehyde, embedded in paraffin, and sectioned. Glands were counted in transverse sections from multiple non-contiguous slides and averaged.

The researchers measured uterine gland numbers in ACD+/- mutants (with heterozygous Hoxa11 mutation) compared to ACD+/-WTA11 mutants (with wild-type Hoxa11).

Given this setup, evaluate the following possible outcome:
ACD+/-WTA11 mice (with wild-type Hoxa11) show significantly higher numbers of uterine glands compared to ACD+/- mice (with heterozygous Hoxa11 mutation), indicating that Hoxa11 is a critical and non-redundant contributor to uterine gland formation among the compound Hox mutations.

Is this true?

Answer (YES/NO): YES